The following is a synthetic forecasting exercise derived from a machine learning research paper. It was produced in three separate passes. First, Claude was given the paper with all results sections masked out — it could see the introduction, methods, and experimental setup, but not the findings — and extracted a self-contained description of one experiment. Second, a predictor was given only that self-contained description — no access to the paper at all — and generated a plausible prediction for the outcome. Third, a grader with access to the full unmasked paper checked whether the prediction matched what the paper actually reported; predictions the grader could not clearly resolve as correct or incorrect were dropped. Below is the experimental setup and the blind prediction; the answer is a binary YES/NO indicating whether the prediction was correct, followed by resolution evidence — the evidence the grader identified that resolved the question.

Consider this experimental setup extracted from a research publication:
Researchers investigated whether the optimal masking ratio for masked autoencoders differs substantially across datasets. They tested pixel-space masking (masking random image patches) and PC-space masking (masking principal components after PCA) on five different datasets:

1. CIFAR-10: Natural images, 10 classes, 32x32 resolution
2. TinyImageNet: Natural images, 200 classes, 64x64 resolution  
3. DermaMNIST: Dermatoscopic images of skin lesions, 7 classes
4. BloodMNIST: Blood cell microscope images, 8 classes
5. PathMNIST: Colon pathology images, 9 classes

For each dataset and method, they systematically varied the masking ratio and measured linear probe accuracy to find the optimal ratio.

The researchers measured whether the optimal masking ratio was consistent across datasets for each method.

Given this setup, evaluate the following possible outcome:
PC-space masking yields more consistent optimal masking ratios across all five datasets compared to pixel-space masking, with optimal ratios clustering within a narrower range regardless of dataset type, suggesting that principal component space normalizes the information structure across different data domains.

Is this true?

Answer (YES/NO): YES